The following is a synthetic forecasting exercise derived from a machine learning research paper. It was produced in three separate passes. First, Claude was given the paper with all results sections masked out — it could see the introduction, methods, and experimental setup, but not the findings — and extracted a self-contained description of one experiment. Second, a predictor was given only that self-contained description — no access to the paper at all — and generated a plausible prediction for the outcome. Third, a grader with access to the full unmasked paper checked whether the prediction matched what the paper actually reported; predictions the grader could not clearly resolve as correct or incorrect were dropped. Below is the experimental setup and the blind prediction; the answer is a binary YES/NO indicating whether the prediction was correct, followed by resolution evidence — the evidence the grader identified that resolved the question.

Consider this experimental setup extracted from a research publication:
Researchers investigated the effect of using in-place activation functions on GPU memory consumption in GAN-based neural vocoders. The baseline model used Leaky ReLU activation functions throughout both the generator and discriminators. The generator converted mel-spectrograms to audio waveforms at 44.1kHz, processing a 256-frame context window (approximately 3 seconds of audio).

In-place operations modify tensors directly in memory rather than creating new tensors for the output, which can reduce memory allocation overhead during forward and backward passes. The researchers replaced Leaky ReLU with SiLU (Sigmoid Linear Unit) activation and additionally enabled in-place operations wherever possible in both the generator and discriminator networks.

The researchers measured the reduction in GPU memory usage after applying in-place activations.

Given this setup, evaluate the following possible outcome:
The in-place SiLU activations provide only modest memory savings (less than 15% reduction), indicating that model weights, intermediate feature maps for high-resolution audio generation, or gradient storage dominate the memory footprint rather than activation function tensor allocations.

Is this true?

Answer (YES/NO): NO